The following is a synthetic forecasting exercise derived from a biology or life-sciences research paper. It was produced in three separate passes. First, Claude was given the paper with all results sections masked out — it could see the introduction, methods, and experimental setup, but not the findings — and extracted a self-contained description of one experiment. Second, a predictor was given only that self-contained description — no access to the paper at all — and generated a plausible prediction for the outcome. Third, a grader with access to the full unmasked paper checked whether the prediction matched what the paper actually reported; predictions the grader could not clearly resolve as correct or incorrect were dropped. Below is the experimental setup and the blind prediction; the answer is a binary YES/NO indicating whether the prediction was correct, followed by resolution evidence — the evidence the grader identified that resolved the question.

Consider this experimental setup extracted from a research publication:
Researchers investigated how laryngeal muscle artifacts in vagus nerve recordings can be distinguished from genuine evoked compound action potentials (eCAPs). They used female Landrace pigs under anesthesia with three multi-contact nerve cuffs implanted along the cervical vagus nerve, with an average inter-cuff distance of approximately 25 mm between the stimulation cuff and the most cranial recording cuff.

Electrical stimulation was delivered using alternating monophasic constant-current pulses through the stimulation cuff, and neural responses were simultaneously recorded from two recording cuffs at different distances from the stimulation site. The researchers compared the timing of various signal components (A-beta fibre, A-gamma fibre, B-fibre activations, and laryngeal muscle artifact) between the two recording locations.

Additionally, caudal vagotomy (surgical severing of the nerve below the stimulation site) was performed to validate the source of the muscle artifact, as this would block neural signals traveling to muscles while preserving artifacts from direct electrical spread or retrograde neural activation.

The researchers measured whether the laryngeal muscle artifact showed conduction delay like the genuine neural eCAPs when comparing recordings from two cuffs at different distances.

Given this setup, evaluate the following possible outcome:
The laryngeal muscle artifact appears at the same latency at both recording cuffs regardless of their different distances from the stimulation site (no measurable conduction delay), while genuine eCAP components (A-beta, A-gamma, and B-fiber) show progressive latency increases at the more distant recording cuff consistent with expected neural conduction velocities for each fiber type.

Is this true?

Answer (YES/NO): YES